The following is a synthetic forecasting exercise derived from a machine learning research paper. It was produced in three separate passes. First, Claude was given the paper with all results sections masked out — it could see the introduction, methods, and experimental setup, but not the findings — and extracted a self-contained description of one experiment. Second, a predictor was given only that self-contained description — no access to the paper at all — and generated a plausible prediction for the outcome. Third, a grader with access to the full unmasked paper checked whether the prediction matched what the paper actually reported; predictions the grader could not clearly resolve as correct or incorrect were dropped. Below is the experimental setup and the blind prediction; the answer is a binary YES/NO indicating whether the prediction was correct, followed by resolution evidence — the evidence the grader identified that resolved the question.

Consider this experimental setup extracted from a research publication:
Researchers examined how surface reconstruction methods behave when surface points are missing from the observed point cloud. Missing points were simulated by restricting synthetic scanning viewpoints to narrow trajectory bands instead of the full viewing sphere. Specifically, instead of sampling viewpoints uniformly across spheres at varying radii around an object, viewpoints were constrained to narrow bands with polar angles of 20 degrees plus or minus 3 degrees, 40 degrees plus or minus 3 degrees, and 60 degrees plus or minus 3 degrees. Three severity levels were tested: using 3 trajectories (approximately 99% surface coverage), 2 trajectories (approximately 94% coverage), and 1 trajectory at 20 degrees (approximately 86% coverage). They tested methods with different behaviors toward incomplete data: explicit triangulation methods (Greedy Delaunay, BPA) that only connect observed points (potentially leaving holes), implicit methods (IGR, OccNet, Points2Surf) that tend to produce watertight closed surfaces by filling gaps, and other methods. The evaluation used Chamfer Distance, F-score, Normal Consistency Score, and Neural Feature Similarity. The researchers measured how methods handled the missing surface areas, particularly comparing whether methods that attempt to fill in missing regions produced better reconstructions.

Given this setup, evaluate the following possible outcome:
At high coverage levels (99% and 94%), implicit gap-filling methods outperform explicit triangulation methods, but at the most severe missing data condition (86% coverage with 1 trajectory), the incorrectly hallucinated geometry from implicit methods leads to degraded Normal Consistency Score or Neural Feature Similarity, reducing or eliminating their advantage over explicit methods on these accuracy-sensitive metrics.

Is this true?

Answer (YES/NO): NO